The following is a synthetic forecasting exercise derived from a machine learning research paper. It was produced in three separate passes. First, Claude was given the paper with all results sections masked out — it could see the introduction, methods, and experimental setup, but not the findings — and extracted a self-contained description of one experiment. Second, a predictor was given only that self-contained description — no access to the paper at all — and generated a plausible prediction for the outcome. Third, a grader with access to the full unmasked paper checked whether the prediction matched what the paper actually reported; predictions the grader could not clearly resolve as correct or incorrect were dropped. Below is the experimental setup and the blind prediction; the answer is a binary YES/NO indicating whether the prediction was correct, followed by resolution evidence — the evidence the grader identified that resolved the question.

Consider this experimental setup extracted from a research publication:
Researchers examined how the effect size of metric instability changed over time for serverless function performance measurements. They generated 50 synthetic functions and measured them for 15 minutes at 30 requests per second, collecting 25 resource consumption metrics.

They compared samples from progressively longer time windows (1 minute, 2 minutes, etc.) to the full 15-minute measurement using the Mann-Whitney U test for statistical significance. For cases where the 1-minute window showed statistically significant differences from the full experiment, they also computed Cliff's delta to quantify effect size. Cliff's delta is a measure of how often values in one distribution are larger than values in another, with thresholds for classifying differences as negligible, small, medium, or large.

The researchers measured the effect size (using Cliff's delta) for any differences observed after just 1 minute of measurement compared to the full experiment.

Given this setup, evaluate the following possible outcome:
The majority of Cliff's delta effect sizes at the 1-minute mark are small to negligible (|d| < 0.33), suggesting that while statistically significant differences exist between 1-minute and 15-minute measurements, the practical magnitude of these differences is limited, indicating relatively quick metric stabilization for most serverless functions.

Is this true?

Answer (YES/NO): YES